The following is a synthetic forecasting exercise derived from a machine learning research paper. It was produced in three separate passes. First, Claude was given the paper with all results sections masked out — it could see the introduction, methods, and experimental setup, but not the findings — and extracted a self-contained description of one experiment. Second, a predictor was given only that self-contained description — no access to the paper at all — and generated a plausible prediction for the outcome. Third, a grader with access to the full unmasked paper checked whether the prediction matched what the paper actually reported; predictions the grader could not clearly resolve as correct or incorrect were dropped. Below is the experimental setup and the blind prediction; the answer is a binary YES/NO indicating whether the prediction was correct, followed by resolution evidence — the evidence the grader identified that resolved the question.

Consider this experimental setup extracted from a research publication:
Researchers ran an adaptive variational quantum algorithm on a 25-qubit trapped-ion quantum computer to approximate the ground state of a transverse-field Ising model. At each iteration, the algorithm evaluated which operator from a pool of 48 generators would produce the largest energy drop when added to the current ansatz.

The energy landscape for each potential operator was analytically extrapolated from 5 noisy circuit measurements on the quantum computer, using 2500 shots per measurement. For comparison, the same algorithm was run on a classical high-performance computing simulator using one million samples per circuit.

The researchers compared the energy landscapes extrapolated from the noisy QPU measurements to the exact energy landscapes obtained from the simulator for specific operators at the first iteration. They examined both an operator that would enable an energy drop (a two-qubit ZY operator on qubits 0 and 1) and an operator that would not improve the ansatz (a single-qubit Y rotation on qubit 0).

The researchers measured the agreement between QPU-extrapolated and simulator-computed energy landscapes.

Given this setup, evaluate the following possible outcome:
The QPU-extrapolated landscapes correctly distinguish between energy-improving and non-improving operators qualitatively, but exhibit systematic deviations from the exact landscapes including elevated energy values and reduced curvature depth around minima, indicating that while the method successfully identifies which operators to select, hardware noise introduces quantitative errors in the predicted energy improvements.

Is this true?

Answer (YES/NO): NO